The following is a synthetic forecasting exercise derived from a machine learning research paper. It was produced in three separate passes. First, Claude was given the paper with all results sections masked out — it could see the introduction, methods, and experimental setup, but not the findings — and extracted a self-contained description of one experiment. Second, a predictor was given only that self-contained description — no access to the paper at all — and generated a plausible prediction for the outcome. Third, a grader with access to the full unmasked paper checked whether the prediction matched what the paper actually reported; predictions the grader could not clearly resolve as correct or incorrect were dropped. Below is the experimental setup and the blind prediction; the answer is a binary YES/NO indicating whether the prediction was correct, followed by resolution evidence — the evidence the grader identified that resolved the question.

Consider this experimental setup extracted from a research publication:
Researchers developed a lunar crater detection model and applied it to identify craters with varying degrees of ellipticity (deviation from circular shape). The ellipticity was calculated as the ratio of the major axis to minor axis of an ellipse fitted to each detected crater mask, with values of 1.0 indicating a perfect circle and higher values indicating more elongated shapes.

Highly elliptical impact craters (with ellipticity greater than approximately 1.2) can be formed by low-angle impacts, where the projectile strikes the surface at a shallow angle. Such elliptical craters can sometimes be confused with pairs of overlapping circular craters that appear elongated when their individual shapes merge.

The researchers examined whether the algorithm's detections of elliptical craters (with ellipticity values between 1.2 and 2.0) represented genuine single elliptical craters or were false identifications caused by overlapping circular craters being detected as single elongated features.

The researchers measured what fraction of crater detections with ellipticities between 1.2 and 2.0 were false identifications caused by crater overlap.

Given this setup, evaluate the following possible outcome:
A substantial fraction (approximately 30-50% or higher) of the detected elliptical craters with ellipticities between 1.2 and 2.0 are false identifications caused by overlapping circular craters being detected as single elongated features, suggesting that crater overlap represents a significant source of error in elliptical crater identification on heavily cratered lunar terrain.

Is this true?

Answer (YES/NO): NO